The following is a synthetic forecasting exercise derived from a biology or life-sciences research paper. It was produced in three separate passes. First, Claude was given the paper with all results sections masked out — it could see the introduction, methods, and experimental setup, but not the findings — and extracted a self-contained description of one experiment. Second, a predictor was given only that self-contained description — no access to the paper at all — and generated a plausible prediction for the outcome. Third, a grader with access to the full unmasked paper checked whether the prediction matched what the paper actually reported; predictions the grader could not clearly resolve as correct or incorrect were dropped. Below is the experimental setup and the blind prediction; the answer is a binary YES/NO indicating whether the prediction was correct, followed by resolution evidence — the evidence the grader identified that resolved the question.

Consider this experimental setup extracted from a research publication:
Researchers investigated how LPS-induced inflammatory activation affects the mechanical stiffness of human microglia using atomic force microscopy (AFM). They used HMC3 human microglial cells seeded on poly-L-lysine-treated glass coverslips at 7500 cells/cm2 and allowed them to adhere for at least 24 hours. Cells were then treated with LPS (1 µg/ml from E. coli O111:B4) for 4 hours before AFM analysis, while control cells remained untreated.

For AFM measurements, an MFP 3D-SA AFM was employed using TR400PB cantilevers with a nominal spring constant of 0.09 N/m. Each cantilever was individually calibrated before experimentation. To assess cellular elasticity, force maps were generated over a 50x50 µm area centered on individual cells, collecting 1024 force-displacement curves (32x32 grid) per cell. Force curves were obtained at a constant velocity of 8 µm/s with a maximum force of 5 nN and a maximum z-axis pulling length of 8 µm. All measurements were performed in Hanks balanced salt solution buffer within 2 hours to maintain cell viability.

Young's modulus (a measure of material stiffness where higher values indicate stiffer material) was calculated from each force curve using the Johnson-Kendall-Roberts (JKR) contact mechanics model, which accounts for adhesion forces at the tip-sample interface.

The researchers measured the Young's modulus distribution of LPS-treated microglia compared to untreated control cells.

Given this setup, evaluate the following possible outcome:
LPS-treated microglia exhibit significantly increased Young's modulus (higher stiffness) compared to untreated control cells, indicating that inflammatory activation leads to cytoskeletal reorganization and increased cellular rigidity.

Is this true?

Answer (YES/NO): NO